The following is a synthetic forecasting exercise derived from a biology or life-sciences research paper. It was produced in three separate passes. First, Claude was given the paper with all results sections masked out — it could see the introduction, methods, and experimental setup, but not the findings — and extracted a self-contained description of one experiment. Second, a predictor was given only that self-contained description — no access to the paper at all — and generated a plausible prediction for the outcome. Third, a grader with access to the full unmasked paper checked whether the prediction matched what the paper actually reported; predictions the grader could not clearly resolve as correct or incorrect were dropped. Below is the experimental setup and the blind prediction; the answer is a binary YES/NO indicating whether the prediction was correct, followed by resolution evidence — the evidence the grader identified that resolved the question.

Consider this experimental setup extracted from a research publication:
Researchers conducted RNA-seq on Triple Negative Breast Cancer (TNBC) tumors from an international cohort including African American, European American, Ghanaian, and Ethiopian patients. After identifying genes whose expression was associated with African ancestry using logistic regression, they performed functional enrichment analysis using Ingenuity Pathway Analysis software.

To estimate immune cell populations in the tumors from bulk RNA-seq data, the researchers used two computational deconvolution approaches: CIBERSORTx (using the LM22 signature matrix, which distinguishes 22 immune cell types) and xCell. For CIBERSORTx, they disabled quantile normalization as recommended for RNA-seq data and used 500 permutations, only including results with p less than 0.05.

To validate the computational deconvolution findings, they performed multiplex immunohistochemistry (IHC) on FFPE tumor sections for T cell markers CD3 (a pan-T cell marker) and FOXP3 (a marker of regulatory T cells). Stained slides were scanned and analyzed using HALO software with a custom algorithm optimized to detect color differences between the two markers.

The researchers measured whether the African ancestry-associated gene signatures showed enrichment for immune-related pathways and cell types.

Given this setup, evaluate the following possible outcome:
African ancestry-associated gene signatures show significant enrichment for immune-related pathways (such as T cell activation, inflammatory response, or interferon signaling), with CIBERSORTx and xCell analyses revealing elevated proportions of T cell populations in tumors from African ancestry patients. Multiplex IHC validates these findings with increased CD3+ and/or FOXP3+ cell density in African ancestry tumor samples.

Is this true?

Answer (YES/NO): YES